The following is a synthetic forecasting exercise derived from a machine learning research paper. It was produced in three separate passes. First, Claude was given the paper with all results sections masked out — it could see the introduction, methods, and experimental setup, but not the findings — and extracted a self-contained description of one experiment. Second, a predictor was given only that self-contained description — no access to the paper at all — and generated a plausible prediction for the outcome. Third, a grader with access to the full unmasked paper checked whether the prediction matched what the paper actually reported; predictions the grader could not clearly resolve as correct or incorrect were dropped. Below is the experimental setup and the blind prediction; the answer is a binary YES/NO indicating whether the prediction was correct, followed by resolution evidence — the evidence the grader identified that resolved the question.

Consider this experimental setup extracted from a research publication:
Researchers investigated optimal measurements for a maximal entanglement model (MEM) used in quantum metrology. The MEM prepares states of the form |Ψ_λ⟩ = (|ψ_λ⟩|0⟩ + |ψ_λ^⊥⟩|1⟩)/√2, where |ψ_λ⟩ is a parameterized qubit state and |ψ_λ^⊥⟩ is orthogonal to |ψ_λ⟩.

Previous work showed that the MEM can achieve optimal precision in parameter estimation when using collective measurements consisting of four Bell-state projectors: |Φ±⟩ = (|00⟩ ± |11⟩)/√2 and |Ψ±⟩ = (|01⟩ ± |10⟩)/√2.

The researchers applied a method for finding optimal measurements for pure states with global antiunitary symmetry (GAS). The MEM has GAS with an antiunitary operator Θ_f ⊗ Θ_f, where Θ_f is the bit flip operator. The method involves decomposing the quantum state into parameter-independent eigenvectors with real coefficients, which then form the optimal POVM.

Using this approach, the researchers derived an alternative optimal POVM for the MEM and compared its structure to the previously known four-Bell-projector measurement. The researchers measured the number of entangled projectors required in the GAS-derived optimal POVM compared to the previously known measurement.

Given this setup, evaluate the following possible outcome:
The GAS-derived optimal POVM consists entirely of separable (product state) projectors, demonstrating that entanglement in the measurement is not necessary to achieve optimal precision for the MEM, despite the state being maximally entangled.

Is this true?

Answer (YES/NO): NO